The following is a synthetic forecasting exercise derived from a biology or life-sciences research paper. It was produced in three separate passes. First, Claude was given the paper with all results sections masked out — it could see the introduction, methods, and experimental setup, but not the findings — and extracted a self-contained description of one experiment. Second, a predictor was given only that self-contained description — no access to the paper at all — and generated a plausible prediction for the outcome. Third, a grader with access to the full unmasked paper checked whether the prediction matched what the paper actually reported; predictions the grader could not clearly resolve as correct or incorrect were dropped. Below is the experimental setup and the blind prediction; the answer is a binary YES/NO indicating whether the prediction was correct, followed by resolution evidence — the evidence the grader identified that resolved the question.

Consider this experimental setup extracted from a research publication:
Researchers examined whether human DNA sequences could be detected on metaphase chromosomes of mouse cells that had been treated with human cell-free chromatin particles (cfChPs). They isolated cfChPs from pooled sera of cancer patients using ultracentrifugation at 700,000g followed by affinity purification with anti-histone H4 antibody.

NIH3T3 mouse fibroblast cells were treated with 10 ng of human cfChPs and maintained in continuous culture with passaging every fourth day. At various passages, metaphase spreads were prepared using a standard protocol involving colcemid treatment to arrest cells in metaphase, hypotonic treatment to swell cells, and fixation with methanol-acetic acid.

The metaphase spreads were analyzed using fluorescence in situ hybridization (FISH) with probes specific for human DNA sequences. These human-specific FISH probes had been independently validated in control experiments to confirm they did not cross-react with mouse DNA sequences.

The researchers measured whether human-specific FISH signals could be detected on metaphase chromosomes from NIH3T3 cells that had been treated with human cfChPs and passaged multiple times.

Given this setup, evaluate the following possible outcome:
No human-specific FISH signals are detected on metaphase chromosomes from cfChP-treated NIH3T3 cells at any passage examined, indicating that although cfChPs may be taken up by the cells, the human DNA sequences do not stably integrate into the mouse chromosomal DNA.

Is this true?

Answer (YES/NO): NO